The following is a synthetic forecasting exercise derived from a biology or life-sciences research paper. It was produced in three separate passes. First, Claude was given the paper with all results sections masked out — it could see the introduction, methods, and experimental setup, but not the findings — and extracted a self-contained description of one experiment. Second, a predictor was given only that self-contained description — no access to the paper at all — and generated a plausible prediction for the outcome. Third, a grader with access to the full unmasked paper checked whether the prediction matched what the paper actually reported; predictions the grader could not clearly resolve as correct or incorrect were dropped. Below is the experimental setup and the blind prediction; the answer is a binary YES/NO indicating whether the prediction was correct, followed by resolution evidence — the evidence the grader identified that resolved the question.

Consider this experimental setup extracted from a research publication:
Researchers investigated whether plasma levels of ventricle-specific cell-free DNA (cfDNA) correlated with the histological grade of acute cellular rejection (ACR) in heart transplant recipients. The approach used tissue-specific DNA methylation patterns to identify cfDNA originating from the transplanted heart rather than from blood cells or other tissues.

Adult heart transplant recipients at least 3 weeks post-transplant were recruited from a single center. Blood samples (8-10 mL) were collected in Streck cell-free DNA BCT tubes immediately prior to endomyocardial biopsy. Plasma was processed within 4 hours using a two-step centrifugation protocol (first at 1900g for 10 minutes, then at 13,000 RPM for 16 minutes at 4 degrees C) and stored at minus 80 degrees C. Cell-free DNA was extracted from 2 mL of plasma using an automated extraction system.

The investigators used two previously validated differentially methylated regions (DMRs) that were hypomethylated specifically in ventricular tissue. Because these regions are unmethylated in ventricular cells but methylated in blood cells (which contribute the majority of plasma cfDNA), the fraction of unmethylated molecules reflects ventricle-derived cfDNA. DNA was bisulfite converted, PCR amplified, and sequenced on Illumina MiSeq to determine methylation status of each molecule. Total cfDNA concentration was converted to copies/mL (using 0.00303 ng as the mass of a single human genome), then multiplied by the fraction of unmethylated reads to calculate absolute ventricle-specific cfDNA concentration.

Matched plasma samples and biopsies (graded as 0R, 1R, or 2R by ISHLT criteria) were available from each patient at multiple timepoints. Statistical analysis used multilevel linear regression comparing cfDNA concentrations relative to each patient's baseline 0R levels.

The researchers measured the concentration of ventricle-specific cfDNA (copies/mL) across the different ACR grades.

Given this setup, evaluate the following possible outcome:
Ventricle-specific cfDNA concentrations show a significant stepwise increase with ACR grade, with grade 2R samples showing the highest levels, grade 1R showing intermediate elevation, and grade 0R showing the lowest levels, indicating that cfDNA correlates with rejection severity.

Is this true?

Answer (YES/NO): NO